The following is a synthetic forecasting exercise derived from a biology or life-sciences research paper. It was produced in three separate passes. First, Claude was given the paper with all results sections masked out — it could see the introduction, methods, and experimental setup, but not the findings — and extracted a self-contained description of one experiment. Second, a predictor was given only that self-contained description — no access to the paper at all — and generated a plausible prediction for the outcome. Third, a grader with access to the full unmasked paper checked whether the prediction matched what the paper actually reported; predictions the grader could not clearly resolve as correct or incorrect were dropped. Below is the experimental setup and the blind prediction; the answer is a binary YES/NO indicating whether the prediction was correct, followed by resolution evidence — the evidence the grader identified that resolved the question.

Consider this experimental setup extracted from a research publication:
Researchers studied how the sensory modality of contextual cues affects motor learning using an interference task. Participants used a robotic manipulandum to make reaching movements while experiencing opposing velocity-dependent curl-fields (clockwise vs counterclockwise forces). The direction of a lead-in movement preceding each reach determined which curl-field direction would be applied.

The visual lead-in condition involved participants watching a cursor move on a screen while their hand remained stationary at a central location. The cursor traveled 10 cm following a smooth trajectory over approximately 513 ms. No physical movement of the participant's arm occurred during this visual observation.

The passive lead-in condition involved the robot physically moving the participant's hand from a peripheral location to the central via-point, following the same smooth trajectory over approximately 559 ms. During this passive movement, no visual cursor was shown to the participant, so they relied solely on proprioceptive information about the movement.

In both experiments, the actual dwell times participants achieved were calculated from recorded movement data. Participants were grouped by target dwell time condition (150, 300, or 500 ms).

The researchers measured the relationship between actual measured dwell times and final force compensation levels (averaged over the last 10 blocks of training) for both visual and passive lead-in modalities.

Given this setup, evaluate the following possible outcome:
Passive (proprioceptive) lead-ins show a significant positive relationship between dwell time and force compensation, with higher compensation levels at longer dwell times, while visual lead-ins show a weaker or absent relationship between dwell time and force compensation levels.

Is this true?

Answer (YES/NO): NO